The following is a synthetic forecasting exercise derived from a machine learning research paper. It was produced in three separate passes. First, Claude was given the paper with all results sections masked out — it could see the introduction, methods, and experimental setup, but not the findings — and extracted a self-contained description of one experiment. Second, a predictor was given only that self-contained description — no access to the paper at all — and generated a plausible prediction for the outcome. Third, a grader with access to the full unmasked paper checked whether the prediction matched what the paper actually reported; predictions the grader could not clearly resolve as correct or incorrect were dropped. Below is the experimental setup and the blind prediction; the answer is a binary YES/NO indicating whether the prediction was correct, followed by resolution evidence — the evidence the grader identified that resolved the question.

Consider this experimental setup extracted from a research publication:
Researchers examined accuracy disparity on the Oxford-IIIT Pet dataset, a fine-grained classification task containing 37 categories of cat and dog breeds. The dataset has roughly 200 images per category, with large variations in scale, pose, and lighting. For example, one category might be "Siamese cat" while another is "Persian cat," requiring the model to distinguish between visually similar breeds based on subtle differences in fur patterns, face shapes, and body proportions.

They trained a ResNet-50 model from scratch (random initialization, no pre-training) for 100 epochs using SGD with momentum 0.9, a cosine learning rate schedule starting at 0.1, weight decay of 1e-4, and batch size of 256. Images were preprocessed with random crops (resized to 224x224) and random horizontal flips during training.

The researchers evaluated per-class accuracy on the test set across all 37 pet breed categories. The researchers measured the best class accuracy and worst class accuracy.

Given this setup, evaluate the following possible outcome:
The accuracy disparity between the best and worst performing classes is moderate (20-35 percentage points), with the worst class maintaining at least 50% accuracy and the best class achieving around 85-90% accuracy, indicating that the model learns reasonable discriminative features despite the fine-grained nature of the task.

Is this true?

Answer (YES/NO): NO